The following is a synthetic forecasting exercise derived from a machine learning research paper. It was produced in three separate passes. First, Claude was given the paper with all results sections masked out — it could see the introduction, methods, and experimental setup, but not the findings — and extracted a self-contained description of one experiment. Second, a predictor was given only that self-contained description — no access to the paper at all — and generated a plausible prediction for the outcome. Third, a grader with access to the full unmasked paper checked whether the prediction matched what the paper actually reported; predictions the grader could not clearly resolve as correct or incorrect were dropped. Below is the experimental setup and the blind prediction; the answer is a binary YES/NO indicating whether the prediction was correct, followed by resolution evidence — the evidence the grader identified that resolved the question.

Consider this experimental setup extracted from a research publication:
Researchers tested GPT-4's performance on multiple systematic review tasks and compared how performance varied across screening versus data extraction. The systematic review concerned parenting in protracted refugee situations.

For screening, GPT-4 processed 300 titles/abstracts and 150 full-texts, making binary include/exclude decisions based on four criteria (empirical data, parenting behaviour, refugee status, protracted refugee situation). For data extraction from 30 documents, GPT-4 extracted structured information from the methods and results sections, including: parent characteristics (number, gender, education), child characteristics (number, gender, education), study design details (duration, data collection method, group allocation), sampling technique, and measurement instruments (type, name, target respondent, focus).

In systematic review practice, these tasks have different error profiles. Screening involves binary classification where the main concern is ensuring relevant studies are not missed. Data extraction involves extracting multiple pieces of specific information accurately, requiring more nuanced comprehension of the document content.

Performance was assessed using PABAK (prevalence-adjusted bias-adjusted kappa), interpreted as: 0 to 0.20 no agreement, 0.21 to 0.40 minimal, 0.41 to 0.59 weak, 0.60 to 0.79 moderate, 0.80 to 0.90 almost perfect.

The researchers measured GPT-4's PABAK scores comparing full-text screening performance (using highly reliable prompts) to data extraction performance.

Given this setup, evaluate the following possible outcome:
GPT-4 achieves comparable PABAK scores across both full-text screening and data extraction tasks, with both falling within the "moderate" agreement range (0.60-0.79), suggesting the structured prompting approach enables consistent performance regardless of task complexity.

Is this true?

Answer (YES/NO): NO